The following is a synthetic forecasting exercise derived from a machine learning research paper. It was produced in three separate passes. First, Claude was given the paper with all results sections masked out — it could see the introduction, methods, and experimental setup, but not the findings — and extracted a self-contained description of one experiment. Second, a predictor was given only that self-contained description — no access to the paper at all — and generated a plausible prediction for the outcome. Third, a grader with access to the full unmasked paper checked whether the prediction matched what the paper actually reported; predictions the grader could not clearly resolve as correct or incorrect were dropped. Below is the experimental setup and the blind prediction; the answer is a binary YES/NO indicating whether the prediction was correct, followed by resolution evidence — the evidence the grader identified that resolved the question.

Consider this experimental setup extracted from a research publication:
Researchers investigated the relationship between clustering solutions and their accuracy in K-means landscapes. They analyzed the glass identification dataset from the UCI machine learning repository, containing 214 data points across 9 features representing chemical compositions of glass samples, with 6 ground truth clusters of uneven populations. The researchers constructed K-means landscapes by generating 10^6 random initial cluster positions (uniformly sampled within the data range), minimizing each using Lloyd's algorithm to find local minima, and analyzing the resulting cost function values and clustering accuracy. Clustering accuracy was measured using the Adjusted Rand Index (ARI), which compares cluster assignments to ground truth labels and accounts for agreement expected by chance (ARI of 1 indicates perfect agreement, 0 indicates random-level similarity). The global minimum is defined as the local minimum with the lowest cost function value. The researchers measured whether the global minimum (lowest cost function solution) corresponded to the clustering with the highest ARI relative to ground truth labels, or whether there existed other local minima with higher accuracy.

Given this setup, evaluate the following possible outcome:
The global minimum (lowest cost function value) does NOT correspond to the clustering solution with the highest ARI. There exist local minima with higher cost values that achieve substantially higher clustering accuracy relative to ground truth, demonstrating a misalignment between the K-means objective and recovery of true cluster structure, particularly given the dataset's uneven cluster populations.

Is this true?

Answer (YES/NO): YES